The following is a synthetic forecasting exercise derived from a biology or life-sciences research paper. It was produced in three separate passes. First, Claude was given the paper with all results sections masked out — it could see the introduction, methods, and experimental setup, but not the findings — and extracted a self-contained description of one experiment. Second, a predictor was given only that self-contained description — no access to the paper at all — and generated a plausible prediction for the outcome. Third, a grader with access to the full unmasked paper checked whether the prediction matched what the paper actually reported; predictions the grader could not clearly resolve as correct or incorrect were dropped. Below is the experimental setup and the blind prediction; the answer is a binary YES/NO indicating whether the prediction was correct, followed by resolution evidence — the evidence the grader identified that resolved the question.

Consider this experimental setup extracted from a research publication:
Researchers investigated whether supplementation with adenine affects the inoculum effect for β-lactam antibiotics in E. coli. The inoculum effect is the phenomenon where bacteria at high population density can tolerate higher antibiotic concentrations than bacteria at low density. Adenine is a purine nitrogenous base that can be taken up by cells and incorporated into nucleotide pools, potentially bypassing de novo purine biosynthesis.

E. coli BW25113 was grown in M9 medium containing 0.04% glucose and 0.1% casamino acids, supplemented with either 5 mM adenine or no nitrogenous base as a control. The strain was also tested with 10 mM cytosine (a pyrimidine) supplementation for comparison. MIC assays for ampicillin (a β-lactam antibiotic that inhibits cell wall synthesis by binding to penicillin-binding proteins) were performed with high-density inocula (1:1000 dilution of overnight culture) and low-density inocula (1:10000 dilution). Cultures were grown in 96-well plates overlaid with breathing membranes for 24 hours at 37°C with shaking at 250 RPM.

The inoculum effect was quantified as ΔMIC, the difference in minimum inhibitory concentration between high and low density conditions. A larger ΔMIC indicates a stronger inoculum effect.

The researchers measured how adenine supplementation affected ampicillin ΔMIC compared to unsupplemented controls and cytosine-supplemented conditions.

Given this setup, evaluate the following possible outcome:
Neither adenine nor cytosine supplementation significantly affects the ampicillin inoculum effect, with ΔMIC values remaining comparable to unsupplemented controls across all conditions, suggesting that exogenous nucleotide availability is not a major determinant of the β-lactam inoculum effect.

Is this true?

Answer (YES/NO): NO